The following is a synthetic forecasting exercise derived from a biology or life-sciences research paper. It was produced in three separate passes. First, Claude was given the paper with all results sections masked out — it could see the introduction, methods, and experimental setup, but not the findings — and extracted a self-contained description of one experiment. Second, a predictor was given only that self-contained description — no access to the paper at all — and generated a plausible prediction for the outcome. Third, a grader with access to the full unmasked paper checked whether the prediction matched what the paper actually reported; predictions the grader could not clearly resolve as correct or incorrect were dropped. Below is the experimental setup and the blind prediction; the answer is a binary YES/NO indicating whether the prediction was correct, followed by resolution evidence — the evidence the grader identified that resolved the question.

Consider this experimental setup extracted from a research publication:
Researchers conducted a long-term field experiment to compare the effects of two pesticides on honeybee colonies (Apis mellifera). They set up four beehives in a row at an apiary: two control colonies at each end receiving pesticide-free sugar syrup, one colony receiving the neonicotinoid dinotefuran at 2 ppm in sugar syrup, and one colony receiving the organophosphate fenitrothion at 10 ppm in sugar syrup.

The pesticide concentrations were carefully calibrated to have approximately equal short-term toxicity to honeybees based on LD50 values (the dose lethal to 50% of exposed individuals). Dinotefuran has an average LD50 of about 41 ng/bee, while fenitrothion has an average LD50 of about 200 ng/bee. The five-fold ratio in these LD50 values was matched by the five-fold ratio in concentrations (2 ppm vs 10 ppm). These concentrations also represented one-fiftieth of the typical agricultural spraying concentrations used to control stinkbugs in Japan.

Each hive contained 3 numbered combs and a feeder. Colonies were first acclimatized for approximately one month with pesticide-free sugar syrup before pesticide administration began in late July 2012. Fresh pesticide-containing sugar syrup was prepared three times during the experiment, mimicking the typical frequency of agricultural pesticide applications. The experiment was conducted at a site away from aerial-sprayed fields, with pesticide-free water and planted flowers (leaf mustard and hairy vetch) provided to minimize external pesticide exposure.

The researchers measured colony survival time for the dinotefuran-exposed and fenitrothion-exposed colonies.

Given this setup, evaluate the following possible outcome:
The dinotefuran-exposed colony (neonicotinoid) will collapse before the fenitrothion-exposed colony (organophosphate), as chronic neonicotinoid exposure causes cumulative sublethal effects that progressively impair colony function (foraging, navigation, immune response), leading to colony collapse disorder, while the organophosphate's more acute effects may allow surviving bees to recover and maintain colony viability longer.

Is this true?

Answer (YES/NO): NO